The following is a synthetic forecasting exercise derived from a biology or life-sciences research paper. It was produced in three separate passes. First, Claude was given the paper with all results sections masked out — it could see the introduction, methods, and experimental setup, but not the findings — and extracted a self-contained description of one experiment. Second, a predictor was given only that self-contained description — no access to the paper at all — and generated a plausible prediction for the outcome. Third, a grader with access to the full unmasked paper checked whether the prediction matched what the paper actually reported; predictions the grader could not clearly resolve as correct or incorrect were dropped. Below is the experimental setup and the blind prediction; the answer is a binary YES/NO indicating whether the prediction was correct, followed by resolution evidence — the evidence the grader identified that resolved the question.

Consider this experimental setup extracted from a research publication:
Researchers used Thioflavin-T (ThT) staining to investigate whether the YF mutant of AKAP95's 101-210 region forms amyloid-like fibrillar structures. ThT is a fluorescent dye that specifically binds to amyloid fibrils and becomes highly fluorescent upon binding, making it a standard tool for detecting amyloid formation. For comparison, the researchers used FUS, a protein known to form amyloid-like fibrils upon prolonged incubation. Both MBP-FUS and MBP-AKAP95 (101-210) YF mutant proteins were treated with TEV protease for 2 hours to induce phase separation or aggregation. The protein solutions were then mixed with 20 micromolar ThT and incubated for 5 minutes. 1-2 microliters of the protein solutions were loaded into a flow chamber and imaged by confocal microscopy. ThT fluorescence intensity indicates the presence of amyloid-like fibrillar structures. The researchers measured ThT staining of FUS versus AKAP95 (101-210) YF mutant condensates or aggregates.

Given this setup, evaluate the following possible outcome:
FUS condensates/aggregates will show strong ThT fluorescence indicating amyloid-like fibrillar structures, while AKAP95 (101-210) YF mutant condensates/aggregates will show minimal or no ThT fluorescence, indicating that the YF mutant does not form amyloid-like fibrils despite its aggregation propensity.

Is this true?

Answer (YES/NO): YES